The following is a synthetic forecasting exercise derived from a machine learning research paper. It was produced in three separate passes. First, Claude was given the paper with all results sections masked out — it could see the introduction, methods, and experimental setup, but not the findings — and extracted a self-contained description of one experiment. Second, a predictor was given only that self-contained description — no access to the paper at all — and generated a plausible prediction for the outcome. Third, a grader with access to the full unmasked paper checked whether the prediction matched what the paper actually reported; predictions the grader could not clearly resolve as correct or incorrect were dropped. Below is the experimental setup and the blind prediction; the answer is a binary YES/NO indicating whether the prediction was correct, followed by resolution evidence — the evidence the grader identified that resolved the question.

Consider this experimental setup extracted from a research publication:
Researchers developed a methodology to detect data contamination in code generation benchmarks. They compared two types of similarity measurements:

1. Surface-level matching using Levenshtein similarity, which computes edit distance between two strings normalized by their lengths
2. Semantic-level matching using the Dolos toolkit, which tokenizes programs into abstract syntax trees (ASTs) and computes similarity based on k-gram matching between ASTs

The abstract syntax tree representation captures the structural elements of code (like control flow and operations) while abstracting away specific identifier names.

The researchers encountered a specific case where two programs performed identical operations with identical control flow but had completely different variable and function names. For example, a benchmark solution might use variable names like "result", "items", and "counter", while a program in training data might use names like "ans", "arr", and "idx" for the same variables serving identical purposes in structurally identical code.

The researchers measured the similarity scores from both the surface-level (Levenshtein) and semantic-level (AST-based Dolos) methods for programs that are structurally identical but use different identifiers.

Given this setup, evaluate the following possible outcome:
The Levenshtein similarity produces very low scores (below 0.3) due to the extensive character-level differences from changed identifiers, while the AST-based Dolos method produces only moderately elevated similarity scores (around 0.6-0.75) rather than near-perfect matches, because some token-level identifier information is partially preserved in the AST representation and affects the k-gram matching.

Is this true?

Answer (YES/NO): NO